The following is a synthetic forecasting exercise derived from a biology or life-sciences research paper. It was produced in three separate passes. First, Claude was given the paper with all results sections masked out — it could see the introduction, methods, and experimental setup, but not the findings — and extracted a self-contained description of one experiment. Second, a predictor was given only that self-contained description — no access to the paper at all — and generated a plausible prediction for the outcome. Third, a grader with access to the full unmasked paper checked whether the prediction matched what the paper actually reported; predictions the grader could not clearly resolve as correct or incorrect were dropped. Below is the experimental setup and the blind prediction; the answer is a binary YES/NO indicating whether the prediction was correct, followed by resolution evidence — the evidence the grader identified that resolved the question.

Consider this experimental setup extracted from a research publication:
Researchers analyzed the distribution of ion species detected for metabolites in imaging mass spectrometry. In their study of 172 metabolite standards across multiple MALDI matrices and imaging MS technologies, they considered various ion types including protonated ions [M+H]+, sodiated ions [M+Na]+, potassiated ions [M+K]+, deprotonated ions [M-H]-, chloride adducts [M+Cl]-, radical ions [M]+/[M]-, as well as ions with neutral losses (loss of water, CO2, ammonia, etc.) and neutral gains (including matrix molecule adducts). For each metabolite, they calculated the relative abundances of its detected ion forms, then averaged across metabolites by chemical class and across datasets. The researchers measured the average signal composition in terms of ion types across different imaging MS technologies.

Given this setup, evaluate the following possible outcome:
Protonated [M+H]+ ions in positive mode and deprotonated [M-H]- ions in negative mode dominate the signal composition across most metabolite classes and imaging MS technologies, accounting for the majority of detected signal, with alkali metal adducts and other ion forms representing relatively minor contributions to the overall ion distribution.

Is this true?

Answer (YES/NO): NO